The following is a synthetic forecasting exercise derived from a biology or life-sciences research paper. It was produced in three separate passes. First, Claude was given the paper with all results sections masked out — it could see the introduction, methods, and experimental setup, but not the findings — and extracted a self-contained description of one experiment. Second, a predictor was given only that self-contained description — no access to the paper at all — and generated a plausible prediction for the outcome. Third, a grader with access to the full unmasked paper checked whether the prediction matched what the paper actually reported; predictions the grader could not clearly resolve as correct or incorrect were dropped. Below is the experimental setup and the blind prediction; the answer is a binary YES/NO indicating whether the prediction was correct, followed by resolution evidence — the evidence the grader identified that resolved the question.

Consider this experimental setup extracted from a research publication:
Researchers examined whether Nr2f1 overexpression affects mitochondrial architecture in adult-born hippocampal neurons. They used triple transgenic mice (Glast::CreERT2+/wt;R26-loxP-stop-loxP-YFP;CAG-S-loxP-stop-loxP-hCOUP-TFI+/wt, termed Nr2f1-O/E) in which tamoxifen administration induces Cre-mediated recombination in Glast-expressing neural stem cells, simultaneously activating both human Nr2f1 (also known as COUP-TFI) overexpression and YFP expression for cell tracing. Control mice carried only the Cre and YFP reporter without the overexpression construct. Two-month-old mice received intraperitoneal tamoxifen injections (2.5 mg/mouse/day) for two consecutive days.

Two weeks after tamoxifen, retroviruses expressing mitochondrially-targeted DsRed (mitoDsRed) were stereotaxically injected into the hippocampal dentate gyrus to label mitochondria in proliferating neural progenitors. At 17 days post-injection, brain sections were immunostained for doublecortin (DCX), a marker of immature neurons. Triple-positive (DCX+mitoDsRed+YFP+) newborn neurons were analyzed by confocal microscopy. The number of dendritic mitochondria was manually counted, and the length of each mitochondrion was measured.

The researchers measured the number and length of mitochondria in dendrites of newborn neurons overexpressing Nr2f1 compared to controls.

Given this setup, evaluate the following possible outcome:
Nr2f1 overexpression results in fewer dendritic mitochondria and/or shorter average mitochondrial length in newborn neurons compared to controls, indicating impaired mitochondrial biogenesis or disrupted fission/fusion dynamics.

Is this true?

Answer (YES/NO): NO